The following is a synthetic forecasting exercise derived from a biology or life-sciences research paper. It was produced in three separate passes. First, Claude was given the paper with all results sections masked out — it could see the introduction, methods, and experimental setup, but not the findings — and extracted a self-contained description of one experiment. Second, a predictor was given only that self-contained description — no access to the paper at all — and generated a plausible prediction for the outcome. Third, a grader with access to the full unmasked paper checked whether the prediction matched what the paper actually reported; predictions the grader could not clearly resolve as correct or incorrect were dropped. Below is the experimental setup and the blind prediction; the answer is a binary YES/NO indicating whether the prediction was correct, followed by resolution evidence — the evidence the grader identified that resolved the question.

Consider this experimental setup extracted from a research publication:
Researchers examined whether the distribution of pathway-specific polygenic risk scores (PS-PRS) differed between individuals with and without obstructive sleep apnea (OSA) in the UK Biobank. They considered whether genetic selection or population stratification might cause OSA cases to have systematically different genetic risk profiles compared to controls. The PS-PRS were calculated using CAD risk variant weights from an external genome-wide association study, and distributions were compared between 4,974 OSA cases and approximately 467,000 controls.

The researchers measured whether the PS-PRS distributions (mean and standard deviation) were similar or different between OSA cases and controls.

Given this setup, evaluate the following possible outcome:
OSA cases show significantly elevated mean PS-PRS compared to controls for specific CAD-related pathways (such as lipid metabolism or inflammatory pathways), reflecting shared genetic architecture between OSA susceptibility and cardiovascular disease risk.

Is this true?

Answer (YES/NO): NO